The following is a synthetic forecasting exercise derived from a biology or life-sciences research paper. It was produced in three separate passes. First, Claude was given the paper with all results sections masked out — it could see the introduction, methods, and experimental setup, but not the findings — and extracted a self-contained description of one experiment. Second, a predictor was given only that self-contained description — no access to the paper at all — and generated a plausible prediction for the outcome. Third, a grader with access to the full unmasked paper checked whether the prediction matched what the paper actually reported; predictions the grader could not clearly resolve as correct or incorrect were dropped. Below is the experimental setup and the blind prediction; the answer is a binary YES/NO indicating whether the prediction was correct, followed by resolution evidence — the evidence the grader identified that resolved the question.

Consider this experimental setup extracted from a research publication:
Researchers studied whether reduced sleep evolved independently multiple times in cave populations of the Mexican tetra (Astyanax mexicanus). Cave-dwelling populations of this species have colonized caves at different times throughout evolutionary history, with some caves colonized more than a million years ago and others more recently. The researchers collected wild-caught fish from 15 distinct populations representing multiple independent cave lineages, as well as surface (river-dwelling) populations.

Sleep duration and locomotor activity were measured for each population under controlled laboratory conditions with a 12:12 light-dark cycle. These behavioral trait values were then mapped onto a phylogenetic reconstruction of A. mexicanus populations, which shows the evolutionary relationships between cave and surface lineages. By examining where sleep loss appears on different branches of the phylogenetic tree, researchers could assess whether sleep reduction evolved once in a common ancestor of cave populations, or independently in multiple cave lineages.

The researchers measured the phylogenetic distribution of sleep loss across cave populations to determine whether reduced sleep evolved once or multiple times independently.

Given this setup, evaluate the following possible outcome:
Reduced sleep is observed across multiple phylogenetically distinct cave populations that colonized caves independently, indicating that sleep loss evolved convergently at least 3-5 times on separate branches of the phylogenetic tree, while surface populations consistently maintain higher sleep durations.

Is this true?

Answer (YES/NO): YES